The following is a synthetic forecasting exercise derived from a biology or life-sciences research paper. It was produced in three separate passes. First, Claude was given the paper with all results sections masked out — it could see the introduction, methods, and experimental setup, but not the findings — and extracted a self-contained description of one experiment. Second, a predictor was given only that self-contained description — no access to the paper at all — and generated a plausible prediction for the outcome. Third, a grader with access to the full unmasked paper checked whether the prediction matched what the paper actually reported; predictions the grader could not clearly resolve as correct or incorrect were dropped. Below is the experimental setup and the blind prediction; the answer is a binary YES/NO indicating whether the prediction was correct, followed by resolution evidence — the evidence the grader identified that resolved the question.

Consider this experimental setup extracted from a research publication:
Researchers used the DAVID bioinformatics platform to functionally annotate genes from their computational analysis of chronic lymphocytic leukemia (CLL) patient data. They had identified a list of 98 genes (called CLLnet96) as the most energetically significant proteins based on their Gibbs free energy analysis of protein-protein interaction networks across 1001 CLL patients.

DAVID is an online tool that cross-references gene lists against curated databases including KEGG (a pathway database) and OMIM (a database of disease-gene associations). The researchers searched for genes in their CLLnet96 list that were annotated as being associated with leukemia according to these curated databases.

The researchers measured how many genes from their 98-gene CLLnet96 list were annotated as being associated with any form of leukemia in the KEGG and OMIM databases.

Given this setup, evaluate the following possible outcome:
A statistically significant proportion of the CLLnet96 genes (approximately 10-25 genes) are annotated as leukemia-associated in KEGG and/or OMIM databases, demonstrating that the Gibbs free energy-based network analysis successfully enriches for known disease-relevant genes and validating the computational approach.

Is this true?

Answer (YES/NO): NO